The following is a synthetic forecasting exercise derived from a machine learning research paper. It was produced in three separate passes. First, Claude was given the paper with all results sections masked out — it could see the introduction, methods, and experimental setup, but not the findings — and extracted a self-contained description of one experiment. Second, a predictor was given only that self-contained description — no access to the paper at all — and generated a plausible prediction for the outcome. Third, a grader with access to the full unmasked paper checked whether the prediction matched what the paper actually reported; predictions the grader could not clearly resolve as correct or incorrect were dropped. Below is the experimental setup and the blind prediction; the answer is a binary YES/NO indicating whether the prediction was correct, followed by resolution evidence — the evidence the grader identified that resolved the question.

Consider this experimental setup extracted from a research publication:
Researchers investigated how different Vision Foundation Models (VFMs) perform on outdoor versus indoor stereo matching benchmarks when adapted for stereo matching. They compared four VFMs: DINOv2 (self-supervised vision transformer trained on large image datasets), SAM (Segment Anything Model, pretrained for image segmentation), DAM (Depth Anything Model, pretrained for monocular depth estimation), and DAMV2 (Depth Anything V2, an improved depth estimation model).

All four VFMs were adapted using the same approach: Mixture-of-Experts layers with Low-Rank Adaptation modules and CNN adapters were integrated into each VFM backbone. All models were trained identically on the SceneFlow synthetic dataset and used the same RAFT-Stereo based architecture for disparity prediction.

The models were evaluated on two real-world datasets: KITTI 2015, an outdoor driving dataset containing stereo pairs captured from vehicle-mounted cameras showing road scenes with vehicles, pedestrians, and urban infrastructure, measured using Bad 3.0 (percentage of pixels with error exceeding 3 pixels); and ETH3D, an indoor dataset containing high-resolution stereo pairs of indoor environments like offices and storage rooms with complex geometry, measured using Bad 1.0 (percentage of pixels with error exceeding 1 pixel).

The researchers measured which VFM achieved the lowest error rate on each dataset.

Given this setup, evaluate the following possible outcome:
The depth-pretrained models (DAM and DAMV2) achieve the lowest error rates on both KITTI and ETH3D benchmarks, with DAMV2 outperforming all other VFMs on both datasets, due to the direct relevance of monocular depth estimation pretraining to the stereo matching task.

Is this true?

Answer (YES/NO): NO